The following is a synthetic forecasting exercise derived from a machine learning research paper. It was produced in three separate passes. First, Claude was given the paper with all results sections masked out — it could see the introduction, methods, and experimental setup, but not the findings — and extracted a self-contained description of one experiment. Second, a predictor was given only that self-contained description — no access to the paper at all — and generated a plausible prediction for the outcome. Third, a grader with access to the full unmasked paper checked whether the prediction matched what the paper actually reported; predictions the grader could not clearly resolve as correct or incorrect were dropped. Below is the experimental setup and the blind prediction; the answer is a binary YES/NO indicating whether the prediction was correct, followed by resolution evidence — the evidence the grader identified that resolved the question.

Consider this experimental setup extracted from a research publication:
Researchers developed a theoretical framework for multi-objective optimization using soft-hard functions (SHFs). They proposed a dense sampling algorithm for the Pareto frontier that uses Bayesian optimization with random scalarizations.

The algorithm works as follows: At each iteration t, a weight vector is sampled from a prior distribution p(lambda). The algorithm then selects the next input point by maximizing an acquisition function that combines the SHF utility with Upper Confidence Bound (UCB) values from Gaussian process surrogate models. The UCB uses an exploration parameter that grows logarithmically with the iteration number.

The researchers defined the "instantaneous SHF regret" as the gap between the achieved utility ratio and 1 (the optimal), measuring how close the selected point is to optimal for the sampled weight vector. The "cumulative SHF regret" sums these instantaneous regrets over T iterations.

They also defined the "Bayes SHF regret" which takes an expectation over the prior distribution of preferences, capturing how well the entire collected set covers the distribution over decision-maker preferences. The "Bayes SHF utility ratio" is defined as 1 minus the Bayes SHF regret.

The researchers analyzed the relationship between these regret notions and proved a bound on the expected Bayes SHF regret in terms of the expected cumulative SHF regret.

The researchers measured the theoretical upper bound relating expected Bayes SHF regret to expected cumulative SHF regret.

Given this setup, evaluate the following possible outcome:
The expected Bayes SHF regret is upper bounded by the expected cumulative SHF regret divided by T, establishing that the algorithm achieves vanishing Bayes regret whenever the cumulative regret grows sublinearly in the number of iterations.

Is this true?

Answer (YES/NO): YES